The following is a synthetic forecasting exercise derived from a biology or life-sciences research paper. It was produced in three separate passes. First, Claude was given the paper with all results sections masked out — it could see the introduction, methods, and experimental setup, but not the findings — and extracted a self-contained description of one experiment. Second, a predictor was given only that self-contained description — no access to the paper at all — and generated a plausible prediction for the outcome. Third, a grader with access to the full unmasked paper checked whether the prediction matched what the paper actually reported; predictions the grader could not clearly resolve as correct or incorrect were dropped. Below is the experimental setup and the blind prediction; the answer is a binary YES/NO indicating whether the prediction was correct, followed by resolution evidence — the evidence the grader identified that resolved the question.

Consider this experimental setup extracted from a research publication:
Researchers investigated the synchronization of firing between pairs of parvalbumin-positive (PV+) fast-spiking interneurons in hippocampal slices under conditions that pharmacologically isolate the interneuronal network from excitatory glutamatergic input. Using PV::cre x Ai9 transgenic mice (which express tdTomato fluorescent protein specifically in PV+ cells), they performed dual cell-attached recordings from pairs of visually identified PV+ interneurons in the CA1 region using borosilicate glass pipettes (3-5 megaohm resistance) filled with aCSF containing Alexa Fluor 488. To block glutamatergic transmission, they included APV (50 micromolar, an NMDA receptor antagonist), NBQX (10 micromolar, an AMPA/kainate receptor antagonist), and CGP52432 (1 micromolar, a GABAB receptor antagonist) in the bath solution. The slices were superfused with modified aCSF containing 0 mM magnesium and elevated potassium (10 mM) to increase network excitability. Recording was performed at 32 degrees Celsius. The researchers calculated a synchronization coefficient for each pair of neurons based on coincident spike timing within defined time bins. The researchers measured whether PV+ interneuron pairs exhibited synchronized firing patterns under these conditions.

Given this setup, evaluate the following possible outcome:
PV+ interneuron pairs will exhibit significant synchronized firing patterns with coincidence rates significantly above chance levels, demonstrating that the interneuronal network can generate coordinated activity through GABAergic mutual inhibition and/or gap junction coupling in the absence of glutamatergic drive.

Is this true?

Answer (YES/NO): YES